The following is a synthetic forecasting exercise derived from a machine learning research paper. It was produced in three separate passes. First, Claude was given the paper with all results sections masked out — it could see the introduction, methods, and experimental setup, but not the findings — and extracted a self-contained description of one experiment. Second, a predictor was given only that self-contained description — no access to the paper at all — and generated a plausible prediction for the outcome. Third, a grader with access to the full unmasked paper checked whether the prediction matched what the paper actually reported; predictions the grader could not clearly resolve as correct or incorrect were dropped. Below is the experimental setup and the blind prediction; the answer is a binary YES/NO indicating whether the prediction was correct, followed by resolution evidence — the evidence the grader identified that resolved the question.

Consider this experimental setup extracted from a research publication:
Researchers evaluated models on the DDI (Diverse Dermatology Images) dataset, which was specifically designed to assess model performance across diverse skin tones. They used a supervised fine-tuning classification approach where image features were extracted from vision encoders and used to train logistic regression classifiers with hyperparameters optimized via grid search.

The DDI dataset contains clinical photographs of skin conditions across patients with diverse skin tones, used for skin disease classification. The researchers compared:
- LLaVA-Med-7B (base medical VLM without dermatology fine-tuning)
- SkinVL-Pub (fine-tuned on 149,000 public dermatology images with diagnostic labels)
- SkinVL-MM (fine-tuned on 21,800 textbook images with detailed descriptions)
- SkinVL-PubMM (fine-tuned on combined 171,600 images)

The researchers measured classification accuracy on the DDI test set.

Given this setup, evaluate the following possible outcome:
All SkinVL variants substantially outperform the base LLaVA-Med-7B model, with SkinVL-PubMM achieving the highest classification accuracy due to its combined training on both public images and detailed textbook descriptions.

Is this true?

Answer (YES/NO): NO